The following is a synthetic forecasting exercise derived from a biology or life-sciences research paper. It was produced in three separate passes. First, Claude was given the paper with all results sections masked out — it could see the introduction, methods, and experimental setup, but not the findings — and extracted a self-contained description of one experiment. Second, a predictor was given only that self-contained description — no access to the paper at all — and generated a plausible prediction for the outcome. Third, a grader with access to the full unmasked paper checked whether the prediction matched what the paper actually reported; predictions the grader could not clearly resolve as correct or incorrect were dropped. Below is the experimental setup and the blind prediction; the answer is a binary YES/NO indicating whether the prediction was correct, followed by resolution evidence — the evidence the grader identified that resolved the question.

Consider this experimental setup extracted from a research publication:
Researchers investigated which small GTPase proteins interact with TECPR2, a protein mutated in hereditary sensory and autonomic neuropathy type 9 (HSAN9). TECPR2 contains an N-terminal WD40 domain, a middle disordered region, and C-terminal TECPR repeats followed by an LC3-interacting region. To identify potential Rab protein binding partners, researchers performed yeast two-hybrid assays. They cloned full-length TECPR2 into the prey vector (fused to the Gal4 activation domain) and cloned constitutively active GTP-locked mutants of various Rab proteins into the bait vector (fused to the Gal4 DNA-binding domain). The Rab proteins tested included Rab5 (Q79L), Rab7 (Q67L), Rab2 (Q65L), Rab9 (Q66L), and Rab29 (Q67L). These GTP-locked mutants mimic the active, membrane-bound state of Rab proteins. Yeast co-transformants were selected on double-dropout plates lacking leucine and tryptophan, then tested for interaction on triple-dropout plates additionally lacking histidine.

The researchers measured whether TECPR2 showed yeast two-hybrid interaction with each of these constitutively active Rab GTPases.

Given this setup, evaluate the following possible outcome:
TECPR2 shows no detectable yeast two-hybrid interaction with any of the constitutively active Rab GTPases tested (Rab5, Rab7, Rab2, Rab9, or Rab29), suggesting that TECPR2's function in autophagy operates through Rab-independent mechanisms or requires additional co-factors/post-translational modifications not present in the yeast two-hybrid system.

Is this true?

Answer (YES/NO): NO